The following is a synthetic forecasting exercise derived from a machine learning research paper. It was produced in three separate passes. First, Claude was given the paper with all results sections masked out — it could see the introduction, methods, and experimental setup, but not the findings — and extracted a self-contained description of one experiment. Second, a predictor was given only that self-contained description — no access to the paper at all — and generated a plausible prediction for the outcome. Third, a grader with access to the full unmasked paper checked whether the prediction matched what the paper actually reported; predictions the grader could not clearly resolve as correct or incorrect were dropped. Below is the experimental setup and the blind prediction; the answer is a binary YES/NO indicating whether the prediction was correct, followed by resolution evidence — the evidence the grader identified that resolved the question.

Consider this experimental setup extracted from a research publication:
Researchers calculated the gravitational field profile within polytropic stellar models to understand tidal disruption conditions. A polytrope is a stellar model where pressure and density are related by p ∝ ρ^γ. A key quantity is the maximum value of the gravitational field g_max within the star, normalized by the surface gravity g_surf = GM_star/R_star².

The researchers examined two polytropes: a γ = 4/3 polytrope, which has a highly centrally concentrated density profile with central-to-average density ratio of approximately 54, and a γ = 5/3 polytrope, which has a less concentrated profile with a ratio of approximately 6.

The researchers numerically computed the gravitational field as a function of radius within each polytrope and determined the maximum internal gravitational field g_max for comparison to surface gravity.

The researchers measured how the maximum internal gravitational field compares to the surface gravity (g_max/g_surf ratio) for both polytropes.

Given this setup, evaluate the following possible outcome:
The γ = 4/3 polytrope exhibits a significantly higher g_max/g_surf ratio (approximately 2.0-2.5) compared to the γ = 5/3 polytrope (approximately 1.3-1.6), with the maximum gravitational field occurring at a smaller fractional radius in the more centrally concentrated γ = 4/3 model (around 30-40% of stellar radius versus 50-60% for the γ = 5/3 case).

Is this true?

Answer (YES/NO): NO